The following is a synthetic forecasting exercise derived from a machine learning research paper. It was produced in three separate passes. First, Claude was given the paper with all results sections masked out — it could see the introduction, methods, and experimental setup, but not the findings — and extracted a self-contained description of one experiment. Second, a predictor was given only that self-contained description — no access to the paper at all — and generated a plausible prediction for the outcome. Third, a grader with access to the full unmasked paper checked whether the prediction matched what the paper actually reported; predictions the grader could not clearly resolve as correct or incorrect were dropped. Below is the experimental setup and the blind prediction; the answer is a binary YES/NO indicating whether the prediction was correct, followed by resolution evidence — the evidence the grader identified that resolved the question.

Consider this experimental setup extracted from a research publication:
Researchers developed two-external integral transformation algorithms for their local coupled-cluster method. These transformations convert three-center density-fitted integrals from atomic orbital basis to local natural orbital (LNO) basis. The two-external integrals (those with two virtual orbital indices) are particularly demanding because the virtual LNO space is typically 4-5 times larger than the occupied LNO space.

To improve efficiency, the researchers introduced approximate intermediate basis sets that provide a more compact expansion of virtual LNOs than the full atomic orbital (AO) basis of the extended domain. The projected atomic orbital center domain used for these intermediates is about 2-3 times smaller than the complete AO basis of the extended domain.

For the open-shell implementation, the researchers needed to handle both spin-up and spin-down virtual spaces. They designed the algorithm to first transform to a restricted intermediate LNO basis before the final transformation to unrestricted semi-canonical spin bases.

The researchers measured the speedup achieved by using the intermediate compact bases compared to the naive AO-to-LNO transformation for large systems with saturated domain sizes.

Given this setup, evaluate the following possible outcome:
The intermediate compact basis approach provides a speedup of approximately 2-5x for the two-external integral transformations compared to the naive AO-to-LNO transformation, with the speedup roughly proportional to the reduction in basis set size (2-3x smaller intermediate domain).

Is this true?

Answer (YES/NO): NO